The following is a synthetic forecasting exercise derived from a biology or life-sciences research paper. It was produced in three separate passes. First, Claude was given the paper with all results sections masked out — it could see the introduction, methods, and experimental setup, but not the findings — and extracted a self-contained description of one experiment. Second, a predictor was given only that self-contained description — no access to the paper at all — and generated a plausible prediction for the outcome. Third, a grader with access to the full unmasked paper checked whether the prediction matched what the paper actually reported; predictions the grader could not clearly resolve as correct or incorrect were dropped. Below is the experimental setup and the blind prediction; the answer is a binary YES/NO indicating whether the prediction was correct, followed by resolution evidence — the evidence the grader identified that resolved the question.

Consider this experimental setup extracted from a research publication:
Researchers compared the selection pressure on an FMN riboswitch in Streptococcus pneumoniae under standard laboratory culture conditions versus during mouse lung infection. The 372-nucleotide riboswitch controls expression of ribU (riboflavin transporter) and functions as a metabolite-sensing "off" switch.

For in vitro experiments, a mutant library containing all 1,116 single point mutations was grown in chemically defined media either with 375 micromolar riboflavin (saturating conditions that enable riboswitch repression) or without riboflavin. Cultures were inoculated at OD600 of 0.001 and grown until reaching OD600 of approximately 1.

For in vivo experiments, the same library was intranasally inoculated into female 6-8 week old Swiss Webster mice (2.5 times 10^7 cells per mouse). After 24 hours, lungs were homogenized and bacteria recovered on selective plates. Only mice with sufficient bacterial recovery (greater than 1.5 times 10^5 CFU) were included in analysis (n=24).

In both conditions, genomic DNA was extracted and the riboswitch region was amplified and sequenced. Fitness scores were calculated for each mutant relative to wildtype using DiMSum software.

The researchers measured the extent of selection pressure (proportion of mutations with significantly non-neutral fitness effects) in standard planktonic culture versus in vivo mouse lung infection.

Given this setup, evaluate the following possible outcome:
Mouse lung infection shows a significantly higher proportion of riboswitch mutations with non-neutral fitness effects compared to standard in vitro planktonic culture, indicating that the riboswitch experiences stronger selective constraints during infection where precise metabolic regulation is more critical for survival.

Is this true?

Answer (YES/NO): YES